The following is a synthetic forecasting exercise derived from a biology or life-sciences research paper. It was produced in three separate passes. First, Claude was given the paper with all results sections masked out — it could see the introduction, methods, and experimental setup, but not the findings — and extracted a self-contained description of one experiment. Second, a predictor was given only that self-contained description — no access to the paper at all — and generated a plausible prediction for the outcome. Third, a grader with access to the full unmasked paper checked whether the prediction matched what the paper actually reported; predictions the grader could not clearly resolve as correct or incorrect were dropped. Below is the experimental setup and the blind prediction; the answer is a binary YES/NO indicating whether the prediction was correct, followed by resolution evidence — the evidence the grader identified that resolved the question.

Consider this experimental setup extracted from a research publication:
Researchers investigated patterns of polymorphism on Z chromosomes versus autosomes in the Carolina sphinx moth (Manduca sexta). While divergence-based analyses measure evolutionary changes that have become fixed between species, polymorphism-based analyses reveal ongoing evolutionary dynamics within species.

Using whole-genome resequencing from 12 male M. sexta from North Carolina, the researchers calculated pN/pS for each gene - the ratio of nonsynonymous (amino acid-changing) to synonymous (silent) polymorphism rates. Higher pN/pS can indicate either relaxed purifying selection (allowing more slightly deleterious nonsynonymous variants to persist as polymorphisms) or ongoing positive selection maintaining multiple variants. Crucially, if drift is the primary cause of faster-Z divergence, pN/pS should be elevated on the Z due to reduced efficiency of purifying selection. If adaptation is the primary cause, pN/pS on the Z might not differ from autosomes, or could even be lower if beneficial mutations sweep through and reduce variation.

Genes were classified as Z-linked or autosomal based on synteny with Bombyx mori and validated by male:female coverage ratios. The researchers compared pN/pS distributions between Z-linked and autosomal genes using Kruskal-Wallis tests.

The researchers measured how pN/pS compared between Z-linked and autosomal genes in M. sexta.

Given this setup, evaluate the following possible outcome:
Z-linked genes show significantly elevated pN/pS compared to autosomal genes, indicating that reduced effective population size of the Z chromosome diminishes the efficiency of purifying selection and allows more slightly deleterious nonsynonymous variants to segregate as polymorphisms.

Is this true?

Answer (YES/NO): NO